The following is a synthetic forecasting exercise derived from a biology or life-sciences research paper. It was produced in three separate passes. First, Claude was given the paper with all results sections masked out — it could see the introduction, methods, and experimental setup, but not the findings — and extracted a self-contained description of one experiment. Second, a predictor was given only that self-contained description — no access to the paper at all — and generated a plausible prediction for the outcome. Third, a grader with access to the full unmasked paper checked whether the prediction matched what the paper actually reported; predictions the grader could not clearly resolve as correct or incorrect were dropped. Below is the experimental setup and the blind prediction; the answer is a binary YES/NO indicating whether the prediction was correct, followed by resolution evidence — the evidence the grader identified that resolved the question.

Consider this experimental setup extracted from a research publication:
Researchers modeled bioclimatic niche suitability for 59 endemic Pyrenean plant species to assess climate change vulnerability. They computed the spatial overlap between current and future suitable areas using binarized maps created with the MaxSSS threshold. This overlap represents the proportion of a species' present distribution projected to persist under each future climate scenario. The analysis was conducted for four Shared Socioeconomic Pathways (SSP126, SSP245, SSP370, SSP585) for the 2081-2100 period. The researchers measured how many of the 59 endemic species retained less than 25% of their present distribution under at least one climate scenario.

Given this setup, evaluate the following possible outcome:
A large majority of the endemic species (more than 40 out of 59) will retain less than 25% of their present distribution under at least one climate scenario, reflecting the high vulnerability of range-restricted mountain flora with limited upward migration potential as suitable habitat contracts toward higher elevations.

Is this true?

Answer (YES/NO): YES